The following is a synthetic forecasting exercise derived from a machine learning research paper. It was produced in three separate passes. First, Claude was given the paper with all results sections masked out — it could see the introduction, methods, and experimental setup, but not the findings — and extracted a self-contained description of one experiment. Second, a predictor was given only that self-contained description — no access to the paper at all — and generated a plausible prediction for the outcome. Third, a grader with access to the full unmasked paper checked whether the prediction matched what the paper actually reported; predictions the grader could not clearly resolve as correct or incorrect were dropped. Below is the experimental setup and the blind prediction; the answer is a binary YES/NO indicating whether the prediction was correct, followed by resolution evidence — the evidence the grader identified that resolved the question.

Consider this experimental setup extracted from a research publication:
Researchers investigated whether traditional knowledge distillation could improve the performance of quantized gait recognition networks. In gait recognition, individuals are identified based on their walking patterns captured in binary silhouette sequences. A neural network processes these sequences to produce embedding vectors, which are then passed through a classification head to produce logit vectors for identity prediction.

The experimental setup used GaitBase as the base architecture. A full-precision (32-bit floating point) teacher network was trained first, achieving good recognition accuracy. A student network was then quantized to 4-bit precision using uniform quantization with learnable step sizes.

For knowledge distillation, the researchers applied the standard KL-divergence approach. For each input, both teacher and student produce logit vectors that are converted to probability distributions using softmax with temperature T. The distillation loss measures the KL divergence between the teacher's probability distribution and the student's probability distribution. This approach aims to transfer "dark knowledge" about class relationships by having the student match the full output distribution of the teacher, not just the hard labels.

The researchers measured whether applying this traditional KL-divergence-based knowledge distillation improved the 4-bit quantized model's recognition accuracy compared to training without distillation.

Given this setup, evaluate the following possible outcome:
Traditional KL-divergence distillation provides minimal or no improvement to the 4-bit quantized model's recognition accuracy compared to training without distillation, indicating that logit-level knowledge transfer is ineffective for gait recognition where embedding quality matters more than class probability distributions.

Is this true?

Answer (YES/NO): YES